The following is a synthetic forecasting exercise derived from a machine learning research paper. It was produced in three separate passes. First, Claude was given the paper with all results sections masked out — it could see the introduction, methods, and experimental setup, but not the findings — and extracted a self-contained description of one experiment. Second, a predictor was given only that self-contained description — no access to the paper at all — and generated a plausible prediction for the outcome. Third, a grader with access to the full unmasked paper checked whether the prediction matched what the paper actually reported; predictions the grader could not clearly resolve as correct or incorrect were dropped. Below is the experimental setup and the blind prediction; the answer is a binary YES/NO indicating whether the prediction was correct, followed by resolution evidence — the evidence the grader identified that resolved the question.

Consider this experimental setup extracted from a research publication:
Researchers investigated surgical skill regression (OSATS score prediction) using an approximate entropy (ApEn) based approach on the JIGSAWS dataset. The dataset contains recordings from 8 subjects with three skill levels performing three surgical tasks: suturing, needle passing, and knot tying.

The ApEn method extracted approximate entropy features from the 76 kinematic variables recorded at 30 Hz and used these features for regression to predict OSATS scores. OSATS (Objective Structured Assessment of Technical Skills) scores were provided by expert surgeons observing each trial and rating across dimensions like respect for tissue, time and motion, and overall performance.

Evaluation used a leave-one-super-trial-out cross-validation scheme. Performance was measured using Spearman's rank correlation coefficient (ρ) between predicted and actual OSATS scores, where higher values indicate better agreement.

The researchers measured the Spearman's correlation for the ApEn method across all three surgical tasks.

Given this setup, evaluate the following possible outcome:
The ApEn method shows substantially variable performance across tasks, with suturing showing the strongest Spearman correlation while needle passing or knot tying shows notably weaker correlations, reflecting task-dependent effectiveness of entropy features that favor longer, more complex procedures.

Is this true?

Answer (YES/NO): NO